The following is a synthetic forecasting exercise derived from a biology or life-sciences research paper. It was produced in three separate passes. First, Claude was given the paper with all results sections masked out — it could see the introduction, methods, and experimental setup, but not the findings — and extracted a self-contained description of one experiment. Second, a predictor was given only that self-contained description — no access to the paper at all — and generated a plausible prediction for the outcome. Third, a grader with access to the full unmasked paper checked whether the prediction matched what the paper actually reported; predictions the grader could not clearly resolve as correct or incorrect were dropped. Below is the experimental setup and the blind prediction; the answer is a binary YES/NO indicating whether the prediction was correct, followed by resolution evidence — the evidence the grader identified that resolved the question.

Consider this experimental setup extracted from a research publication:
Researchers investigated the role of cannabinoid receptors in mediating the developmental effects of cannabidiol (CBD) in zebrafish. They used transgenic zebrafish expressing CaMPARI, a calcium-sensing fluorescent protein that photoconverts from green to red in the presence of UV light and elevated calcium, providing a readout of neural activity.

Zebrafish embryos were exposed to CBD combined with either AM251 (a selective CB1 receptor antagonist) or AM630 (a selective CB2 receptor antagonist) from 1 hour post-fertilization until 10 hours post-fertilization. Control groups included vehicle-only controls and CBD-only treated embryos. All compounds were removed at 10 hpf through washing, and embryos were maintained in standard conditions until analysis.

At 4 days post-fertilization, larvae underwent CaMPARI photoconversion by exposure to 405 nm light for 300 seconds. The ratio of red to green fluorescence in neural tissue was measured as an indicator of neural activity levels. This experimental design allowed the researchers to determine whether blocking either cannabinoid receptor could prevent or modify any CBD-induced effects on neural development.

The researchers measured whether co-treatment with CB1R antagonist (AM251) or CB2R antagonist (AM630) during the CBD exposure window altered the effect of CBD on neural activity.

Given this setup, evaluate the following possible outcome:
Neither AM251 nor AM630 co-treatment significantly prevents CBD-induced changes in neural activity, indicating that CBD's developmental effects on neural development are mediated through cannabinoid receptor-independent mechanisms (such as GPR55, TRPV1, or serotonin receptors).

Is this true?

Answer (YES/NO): NO